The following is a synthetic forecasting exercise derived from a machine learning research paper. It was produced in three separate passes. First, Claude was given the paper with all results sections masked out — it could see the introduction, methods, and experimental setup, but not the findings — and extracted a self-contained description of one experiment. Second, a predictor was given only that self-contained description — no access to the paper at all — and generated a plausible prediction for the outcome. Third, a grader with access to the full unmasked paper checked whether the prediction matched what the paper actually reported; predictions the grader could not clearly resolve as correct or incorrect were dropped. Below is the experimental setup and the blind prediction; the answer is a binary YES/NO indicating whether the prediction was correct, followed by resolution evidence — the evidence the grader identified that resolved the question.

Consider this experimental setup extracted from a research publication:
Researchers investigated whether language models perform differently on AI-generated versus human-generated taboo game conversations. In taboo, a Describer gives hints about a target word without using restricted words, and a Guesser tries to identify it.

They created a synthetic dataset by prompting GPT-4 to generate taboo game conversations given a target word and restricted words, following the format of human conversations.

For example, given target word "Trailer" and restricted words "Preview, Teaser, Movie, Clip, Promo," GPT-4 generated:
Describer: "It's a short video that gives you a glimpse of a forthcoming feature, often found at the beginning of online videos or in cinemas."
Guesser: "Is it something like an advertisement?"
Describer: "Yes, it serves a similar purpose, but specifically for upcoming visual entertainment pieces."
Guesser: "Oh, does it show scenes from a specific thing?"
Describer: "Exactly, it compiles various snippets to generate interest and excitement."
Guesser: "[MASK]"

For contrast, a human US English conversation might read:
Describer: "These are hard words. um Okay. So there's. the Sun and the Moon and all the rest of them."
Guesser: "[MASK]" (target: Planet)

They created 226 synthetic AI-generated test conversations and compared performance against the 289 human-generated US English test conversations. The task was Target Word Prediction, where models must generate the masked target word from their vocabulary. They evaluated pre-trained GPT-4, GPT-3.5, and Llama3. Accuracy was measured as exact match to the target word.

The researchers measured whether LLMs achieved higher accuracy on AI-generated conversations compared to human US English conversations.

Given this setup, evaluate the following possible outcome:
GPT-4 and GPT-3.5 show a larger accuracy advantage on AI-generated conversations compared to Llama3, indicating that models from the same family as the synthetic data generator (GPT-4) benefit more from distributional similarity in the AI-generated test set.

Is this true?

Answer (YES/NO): NO